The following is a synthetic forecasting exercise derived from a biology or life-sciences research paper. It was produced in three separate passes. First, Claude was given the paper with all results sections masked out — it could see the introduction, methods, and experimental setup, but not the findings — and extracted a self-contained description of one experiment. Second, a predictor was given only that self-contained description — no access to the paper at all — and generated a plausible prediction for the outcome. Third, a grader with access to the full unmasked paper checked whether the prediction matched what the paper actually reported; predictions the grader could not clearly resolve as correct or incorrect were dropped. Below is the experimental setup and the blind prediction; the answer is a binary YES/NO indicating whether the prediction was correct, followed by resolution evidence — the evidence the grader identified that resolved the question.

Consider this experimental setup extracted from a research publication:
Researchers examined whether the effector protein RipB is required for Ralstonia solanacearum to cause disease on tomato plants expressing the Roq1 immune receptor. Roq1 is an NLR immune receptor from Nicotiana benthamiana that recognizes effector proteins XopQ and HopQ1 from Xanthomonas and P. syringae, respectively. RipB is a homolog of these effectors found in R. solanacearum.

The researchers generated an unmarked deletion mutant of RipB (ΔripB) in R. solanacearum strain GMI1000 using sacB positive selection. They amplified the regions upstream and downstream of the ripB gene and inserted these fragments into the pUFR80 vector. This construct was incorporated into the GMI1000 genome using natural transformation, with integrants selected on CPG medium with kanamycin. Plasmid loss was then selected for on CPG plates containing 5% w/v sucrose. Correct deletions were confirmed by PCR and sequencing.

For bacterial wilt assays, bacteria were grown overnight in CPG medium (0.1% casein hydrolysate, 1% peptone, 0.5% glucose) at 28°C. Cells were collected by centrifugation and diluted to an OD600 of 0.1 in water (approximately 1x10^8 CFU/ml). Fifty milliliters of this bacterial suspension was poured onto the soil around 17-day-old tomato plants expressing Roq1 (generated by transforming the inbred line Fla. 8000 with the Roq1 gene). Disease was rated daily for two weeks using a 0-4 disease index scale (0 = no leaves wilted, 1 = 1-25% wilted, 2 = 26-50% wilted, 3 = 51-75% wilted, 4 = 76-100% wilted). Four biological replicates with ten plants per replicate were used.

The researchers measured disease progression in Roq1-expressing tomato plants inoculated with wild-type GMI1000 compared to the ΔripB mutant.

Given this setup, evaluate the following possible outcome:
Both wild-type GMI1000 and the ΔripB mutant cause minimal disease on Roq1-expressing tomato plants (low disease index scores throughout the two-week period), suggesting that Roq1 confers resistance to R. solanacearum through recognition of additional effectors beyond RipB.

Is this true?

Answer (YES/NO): NO